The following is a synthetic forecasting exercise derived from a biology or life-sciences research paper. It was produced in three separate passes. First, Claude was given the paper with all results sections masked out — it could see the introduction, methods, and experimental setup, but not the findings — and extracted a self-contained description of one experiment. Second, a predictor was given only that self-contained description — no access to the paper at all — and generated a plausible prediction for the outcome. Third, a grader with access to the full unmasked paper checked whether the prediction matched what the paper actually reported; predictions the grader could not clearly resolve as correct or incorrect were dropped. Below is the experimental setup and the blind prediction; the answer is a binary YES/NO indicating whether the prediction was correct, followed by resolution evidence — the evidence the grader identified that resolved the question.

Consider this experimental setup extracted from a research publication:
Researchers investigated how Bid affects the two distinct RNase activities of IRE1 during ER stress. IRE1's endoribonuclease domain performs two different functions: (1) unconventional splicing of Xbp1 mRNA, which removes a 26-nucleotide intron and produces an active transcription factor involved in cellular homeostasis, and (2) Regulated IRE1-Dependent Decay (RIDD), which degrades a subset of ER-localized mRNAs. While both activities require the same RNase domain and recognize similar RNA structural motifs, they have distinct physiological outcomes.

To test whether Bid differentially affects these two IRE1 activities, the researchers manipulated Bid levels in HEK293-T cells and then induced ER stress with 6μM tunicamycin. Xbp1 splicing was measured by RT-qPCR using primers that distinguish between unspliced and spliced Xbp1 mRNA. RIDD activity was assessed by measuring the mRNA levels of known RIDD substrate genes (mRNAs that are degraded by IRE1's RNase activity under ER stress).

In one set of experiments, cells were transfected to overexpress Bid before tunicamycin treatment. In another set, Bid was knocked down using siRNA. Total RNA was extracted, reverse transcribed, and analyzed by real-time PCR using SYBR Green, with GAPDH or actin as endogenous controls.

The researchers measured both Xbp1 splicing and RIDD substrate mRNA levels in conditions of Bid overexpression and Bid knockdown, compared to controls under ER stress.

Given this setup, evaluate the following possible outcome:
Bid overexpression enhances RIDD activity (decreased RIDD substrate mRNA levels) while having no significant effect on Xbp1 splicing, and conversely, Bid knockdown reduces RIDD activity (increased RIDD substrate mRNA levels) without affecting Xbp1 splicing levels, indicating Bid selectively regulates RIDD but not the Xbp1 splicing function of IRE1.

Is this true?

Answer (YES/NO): NO